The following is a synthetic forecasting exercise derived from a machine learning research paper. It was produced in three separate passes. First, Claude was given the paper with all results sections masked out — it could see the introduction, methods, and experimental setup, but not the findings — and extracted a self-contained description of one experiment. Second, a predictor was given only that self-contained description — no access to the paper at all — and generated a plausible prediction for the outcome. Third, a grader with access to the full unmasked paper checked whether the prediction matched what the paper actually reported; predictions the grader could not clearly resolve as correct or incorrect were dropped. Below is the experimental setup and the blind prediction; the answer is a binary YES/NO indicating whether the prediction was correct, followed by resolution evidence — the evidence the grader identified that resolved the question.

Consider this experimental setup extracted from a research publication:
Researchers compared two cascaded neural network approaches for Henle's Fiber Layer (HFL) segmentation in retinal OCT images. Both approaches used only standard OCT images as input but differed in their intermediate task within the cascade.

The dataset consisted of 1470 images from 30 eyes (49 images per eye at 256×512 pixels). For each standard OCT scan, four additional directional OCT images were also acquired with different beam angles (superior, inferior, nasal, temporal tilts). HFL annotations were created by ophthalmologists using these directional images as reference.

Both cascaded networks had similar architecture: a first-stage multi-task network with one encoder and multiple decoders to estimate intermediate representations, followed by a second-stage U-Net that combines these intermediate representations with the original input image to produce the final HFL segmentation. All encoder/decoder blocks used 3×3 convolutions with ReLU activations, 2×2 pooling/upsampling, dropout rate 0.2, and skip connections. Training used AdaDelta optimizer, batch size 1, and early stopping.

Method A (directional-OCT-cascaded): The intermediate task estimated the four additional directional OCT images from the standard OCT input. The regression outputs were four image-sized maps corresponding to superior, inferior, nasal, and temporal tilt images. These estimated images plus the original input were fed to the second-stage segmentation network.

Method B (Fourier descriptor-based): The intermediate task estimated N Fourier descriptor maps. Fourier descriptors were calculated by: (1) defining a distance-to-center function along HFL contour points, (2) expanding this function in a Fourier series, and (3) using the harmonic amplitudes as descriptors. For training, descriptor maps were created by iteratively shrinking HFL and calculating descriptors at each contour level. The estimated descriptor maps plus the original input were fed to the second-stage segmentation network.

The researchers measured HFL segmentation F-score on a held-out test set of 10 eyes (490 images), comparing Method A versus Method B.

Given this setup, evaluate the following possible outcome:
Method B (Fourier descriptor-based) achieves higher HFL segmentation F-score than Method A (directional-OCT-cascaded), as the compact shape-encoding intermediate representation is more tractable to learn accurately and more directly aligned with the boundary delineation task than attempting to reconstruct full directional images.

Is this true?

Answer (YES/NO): YES